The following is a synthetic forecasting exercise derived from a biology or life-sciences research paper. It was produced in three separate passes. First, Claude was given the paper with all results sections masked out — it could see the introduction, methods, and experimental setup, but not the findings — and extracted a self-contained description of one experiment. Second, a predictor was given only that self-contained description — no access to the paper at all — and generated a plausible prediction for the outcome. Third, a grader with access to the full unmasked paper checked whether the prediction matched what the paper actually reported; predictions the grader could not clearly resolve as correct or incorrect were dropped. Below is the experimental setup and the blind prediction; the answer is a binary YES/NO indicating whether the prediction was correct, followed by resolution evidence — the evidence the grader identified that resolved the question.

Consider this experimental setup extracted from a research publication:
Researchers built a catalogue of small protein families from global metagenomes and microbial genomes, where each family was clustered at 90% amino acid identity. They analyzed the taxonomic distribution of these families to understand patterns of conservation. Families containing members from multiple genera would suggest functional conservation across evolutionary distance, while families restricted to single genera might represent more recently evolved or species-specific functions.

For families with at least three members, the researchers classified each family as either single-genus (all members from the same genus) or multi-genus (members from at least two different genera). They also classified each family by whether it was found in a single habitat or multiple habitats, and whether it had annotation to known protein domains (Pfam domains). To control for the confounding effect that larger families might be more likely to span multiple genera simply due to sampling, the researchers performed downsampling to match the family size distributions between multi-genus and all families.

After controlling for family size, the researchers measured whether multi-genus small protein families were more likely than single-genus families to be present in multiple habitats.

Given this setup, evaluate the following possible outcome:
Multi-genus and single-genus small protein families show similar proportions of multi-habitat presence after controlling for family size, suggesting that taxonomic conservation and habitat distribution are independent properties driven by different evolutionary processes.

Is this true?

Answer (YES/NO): NO